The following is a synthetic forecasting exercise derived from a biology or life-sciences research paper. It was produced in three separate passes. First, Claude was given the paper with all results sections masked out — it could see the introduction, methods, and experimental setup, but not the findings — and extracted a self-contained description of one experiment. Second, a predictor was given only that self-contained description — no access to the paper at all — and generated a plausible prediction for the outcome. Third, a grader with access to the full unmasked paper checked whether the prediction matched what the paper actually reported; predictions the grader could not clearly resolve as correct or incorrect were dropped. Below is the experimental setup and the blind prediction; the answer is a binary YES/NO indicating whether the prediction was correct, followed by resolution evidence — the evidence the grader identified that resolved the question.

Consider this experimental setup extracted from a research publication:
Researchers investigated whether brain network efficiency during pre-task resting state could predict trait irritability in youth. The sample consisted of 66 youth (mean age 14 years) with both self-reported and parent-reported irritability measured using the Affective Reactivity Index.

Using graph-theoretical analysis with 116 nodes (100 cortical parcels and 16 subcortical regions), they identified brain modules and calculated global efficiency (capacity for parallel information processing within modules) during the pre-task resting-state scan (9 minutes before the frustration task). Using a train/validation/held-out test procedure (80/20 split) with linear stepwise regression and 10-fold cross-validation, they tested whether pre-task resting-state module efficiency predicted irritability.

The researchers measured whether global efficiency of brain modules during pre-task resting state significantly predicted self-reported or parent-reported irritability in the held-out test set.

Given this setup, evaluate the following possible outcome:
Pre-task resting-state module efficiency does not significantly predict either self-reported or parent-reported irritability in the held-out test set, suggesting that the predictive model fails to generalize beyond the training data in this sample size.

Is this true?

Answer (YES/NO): NO